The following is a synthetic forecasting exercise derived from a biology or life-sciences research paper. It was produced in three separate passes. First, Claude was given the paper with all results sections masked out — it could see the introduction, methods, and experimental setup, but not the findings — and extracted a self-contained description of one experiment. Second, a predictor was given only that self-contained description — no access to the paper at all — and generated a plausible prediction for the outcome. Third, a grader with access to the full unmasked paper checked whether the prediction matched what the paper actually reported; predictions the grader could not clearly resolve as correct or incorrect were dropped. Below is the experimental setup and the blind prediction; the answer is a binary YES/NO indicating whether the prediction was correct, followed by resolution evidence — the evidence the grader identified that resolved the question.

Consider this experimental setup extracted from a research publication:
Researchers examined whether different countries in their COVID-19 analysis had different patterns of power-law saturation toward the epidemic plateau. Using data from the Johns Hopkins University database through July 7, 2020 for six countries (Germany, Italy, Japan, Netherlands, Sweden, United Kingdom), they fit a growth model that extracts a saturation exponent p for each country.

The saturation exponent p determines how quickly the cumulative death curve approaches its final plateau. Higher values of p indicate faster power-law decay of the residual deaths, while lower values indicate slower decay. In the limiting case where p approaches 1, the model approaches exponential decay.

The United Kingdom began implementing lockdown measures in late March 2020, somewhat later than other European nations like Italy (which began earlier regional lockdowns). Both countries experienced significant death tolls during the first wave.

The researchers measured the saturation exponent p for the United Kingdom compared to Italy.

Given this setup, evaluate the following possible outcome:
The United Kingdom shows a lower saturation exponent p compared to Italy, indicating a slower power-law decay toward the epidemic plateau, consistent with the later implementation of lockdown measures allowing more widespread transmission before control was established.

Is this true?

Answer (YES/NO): NO